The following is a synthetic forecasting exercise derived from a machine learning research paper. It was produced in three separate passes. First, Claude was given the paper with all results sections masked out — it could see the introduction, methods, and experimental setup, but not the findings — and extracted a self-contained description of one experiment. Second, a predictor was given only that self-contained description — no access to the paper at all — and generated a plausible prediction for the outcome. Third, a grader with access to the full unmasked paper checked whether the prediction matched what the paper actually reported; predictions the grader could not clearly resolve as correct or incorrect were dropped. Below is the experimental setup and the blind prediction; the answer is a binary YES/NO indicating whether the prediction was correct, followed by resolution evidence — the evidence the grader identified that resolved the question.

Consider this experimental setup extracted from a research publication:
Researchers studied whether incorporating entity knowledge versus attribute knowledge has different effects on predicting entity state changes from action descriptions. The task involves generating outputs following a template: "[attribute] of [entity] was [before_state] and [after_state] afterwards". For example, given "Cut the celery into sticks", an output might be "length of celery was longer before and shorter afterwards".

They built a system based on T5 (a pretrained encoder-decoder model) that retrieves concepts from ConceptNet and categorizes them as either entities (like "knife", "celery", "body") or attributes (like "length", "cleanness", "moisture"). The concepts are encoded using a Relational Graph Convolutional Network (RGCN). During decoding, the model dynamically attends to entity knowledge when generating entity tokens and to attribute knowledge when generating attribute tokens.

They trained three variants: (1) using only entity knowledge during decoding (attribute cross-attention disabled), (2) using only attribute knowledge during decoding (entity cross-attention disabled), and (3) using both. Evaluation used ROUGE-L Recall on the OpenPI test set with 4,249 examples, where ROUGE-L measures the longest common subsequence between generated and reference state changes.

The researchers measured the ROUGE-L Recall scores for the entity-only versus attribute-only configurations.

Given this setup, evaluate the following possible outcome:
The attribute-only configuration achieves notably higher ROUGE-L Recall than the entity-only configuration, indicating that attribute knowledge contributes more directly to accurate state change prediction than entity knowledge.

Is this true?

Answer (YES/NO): NO